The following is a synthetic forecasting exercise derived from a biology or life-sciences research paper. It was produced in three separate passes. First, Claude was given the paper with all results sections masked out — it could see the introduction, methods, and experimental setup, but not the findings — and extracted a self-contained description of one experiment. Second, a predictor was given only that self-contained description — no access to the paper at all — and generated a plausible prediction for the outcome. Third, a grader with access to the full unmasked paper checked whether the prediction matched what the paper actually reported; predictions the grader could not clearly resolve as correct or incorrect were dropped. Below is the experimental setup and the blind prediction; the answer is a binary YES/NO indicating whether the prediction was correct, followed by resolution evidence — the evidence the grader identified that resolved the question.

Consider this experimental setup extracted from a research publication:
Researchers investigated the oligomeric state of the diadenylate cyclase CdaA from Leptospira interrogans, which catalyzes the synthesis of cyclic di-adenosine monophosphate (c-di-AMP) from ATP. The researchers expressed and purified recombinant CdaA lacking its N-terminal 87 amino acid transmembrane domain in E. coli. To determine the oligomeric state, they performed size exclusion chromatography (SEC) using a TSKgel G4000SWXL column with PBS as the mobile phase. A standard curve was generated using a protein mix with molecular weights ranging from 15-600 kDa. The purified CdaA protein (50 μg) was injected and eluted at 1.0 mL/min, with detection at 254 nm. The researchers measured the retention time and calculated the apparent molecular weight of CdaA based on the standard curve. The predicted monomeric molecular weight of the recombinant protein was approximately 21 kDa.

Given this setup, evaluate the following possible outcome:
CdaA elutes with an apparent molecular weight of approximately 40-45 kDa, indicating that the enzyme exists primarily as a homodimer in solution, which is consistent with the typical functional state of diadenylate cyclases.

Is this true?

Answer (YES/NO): YES